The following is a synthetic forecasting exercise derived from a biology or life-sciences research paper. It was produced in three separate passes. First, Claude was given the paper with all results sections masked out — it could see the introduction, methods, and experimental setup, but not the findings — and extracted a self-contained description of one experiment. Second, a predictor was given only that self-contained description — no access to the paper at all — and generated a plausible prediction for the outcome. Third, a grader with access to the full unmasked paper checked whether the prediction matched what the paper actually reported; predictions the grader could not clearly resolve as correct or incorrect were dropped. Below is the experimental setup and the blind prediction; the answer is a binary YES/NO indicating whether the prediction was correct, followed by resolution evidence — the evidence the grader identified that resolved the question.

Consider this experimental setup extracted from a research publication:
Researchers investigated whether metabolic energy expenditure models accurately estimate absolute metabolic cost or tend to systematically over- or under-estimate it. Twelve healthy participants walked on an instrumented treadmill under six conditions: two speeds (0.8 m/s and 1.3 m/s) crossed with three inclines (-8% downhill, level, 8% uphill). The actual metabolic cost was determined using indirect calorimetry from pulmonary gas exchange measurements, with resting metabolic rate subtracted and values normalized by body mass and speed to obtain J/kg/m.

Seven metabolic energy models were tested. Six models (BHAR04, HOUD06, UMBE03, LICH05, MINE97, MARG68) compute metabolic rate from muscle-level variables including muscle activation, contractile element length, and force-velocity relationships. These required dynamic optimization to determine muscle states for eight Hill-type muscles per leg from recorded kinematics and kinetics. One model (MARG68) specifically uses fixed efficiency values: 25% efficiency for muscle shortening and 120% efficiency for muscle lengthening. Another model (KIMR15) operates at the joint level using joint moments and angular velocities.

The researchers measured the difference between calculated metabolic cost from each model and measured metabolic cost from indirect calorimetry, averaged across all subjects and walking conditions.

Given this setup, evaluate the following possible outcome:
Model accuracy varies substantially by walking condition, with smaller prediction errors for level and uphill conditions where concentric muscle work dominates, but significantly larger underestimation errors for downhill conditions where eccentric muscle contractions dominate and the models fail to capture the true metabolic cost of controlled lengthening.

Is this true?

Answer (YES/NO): NO